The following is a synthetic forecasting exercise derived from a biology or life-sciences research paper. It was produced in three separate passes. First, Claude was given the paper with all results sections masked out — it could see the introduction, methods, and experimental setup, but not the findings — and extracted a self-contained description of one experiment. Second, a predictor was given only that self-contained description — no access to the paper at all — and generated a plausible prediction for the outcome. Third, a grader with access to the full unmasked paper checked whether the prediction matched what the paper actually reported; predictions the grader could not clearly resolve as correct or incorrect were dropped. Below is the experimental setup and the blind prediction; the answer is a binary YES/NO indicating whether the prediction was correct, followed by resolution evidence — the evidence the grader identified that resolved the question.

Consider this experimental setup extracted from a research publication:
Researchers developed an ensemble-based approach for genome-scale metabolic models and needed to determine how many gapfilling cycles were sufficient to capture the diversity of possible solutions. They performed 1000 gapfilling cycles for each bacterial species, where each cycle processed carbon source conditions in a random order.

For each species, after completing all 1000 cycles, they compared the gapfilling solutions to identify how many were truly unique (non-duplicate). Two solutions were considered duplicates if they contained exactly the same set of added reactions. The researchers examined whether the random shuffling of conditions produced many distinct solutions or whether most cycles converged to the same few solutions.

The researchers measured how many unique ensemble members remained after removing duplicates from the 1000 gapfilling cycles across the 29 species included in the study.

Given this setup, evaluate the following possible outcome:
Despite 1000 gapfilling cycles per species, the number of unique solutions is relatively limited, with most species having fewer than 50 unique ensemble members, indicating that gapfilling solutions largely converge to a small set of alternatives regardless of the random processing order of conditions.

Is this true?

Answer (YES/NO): NO